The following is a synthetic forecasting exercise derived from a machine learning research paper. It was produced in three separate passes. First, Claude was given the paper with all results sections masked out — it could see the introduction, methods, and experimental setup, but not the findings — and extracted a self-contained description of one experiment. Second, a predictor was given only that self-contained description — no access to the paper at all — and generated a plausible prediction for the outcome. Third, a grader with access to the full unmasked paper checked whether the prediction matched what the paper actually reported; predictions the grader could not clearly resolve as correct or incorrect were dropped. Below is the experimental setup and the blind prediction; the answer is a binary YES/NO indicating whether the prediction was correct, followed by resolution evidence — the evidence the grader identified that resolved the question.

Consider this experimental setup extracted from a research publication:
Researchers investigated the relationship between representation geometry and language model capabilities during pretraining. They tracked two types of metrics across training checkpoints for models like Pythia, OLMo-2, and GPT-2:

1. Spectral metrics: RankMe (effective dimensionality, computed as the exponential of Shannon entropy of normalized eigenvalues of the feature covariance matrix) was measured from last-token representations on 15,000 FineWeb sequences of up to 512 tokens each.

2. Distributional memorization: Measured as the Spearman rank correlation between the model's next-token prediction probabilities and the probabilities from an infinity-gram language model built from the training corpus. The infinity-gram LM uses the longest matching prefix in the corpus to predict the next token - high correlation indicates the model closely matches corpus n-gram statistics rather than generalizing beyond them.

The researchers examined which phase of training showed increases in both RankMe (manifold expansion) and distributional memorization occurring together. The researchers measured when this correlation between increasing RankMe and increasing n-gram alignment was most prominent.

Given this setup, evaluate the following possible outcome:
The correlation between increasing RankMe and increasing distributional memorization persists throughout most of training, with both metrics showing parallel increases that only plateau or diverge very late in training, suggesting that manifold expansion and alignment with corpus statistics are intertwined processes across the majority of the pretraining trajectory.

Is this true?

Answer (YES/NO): NO